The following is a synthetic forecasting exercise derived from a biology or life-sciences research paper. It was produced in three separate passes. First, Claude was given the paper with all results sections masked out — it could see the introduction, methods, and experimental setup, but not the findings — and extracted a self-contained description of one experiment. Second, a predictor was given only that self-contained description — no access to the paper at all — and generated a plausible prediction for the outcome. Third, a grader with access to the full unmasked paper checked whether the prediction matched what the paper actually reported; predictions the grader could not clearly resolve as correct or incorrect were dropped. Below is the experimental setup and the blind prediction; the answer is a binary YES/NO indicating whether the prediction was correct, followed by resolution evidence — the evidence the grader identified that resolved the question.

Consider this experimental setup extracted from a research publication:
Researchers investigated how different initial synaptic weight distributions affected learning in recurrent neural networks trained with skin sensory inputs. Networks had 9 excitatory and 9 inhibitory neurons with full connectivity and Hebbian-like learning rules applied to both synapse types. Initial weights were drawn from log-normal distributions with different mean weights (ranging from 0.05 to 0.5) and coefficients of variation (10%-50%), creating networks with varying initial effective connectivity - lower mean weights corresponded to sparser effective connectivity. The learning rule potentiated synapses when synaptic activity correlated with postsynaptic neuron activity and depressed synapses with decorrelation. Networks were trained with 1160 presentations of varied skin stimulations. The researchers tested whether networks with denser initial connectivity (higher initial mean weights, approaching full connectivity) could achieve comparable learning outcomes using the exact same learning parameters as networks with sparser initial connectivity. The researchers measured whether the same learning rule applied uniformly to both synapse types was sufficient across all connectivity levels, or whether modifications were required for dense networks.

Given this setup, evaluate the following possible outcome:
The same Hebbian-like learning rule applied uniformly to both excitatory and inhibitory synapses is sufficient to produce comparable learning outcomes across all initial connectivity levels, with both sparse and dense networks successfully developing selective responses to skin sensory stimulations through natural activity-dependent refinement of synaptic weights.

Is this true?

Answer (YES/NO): NO